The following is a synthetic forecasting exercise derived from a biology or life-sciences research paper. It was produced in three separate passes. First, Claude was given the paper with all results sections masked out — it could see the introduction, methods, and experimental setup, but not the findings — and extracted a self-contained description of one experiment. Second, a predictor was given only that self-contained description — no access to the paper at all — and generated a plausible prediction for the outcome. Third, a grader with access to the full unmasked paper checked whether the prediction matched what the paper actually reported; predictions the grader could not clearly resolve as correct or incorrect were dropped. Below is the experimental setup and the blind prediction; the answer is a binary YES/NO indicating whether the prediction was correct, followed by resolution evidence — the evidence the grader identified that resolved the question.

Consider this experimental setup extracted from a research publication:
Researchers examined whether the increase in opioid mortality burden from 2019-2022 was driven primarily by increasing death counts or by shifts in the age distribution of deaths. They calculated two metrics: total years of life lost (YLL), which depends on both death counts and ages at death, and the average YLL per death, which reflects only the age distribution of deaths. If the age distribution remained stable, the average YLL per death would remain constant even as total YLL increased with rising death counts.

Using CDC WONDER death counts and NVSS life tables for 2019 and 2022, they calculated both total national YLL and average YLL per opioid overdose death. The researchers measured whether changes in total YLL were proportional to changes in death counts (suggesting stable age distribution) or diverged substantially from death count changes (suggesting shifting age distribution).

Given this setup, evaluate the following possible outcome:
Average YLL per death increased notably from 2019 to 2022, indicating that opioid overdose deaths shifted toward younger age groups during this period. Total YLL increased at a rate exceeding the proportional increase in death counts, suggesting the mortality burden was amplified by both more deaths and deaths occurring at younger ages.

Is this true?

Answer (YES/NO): NO